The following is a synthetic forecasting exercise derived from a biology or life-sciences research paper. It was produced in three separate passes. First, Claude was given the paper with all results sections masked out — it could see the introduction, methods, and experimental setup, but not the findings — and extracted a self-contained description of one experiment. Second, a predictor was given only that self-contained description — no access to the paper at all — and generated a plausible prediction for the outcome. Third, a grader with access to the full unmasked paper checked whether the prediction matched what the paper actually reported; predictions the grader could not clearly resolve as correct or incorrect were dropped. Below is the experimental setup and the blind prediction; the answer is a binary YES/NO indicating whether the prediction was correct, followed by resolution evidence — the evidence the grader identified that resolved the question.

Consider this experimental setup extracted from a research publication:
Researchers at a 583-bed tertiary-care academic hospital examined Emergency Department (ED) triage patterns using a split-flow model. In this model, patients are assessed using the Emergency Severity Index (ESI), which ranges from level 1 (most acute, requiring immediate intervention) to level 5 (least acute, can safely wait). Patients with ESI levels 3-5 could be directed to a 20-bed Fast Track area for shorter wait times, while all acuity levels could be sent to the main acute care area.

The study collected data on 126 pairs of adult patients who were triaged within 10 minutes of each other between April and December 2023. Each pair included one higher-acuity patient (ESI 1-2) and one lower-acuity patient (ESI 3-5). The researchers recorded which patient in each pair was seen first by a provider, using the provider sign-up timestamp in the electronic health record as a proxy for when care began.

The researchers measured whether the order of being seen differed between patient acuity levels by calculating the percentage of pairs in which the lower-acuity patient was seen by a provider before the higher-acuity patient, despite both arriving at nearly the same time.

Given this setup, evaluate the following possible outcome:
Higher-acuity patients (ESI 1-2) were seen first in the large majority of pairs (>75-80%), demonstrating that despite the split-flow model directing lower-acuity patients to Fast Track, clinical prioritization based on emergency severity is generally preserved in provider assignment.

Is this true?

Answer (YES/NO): NO